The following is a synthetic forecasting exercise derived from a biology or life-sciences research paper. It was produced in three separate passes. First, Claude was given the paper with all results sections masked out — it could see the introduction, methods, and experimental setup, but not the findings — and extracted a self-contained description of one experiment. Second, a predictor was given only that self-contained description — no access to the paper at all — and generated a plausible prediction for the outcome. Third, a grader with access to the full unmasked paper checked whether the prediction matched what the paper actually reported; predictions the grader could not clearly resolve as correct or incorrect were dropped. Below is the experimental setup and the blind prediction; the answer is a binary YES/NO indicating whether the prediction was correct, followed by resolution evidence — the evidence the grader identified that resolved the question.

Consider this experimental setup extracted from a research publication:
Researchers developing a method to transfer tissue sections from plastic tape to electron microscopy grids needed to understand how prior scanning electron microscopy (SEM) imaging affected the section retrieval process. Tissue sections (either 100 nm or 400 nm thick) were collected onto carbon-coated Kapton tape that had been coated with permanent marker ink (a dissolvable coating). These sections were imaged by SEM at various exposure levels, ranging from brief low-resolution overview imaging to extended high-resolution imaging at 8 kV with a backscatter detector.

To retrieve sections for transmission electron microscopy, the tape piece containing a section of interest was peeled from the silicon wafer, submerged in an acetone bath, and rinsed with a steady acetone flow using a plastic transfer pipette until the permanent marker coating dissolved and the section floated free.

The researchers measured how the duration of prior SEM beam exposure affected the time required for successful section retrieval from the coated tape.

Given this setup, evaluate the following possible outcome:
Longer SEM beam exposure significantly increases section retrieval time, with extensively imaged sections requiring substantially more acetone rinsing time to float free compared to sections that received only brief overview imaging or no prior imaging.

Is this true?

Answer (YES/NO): YES